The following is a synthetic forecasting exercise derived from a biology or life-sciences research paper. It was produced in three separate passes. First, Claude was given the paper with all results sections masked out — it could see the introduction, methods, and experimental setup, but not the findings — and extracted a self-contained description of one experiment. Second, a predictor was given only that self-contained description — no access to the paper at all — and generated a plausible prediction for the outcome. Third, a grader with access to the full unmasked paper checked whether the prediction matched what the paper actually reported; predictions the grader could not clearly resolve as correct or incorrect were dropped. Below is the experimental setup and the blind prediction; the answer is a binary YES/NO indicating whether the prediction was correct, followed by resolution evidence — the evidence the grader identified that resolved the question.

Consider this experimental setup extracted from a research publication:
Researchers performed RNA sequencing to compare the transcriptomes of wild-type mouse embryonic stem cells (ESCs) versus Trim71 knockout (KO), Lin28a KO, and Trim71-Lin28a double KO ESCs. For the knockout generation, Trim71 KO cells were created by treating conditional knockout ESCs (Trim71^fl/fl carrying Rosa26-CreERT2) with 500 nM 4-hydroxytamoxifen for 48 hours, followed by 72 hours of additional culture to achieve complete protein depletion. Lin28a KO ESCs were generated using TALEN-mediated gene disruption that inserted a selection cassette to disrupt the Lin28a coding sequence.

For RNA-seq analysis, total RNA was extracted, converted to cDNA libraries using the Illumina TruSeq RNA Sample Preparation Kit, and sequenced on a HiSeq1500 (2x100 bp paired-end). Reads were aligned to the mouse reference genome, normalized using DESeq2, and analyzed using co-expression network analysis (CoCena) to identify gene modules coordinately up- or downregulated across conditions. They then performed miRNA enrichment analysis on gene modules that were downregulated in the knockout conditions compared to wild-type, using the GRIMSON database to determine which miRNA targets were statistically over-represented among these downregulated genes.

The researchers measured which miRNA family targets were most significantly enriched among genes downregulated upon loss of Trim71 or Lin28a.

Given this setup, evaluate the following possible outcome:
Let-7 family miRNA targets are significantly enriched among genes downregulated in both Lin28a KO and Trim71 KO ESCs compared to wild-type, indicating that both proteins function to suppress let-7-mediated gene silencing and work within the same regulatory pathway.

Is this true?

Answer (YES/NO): YES